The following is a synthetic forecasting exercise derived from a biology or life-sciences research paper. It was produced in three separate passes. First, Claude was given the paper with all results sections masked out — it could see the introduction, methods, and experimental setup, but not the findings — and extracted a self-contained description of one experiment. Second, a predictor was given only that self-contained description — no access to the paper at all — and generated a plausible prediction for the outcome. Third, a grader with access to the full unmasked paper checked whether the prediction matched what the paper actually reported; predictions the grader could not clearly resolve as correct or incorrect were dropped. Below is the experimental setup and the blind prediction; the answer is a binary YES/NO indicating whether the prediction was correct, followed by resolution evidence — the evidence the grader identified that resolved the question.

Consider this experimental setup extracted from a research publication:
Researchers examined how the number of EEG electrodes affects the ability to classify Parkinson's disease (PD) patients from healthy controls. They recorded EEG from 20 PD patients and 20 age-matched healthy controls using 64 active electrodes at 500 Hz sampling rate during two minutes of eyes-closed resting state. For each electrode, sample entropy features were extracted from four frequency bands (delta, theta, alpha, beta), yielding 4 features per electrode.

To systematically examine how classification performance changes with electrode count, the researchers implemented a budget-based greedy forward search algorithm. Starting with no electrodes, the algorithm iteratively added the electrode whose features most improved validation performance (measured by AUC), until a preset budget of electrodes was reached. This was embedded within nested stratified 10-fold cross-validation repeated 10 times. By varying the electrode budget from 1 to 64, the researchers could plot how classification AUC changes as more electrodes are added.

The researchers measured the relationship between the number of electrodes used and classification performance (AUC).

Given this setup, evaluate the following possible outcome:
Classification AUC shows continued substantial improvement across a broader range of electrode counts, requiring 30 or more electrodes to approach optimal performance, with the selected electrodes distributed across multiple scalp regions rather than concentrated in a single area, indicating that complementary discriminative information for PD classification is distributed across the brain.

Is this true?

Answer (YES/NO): NO